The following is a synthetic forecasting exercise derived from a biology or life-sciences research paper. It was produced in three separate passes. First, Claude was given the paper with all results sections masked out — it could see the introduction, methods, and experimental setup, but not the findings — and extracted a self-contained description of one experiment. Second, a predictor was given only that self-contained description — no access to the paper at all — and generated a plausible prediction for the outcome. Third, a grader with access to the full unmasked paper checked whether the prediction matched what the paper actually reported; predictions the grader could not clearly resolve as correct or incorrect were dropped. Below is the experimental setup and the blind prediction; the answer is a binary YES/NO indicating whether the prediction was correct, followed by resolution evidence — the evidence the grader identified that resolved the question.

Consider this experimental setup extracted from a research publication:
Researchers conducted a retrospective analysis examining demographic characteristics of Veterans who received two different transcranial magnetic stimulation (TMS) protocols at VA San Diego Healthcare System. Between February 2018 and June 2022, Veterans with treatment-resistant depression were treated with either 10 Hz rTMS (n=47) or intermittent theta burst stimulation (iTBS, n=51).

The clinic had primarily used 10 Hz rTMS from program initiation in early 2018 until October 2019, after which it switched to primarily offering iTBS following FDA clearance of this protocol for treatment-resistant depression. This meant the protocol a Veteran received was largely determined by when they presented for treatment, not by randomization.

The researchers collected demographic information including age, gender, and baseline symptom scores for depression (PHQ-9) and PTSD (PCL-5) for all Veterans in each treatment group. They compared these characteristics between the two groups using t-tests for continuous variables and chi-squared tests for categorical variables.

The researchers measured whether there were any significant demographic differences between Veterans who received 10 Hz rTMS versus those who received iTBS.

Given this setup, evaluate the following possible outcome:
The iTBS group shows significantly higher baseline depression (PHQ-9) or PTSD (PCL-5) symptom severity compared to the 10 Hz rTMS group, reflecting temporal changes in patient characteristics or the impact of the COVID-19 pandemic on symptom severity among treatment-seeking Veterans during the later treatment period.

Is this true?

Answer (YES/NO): NO